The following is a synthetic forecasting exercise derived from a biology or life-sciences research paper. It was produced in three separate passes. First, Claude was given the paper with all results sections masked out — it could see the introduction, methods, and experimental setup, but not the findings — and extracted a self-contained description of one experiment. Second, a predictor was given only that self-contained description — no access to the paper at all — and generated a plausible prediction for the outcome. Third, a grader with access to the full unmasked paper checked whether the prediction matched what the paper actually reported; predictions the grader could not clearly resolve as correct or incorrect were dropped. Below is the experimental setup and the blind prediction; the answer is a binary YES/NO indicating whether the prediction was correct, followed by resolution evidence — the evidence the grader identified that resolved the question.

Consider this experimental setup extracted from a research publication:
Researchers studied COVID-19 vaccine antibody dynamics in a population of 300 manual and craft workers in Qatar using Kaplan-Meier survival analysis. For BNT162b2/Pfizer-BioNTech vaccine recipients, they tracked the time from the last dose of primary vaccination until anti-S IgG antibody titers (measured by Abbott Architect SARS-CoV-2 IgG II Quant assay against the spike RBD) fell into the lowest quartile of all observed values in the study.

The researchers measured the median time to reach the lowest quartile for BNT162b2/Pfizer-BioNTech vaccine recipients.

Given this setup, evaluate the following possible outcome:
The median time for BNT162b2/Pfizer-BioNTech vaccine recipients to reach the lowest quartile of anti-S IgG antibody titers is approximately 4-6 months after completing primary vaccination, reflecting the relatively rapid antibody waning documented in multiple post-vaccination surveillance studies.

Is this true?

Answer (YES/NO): NO